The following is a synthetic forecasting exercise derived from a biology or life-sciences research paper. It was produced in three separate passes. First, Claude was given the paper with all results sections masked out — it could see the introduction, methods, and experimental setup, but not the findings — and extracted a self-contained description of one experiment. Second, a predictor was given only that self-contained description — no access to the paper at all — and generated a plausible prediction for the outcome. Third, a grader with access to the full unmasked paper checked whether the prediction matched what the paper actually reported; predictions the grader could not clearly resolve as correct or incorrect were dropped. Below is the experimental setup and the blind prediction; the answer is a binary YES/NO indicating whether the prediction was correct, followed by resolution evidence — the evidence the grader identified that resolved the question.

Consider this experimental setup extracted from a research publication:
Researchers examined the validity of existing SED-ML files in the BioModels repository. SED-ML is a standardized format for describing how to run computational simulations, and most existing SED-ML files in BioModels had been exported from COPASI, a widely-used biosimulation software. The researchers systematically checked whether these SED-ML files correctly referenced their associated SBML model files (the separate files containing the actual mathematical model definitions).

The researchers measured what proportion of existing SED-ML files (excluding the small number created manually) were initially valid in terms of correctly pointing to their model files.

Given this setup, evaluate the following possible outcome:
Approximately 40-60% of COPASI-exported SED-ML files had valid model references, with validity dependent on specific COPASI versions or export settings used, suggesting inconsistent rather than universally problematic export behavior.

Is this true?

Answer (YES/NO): NO